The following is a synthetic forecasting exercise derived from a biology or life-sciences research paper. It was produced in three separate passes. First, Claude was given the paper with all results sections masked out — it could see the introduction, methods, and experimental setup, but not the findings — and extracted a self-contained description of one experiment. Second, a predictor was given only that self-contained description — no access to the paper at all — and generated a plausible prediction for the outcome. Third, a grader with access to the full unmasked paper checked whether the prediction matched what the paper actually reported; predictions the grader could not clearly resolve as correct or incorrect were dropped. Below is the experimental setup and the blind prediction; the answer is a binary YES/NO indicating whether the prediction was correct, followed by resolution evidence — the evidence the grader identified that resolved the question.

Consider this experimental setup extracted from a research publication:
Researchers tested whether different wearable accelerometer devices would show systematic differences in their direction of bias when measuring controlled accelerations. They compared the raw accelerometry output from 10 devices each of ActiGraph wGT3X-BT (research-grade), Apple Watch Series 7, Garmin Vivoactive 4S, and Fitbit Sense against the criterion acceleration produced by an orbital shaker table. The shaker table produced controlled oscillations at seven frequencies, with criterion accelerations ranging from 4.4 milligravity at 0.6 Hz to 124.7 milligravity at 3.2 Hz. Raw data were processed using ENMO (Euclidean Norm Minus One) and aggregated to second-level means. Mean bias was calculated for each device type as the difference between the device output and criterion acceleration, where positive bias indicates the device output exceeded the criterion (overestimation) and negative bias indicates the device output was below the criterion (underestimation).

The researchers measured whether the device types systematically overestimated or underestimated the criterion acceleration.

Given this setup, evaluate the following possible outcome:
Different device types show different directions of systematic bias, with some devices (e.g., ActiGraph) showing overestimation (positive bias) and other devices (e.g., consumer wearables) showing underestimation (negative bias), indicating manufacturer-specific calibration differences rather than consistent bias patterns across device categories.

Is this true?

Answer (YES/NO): NO